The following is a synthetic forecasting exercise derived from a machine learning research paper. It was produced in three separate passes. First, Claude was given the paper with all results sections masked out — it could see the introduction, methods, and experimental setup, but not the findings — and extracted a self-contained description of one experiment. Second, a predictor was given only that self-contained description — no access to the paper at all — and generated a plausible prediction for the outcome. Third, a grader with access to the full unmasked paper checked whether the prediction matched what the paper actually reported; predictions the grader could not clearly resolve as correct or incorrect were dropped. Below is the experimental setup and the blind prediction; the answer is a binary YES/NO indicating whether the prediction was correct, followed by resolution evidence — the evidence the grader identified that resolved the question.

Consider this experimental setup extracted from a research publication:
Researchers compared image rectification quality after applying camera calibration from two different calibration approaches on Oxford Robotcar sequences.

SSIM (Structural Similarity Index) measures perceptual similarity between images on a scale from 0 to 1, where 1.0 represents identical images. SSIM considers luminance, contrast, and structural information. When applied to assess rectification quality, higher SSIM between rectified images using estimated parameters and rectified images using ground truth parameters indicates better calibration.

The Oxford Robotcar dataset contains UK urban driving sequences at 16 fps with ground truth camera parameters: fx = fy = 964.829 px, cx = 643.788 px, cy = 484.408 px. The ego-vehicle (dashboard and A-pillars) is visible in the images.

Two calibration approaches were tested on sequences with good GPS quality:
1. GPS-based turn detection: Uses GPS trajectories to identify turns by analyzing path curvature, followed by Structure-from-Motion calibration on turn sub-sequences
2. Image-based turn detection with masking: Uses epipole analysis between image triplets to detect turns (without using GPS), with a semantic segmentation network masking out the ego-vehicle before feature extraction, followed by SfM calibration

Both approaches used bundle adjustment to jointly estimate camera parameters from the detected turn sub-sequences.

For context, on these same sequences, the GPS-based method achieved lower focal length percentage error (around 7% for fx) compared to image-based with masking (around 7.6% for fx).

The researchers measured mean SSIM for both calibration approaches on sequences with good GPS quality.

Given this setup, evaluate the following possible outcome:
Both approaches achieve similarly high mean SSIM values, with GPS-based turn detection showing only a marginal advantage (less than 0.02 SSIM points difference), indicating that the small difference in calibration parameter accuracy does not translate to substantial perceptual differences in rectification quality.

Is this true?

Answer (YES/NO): NO